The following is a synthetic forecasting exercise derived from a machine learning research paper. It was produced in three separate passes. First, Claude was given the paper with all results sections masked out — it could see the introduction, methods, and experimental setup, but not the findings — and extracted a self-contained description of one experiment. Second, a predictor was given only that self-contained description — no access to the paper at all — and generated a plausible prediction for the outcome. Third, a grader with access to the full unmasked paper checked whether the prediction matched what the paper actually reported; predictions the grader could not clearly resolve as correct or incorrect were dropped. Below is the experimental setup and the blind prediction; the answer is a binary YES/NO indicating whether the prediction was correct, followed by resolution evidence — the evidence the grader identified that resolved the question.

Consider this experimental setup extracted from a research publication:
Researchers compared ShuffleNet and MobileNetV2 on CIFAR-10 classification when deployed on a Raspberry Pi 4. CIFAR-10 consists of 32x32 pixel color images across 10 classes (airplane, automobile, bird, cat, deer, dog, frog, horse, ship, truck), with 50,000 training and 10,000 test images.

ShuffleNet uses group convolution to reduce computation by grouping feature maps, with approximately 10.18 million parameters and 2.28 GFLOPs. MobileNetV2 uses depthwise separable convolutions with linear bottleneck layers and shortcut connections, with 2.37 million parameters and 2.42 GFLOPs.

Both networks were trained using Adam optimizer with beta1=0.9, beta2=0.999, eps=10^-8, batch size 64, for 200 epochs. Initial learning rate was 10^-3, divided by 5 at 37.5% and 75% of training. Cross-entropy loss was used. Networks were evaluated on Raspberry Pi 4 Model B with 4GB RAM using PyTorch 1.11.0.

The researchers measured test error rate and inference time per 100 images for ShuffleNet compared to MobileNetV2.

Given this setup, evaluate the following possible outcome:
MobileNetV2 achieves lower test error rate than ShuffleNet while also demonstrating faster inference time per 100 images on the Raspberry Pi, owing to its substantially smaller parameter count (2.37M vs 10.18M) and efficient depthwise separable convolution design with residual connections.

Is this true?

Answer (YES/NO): NO